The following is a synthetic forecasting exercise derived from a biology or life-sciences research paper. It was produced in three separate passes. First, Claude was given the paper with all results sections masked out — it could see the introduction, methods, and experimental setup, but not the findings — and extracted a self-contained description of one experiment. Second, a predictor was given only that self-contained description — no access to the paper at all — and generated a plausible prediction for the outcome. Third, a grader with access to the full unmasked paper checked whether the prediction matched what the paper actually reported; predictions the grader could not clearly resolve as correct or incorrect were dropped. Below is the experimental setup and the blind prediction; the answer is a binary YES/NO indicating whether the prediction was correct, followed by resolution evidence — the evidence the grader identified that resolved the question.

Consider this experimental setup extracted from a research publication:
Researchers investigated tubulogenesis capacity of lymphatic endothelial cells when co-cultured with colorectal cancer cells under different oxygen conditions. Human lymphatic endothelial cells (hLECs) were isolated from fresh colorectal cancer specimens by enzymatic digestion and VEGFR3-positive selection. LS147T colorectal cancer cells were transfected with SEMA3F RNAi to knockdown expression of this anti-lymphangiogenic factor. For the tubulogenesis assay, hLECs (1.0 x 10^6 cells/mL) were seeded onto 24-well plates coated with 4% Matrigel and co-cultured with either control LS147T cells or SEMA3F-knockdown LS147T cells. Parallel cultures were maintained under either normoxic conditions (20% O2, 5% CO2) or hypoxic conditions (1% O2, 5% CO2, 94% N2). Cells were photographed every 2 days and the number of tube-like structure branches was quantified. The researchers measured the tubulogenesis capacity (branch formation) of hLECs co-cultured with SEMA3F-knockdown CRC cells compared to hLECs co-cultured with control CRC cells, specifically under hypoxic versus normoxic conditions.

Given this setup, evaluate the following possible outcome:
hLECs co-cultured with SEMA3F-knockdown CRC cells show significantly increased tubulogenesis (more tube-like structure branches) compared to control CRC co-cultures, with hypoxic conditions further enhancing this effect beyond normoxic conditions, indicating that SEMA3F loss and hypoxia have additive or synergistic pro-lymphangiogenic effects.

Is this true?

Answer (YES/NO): YES